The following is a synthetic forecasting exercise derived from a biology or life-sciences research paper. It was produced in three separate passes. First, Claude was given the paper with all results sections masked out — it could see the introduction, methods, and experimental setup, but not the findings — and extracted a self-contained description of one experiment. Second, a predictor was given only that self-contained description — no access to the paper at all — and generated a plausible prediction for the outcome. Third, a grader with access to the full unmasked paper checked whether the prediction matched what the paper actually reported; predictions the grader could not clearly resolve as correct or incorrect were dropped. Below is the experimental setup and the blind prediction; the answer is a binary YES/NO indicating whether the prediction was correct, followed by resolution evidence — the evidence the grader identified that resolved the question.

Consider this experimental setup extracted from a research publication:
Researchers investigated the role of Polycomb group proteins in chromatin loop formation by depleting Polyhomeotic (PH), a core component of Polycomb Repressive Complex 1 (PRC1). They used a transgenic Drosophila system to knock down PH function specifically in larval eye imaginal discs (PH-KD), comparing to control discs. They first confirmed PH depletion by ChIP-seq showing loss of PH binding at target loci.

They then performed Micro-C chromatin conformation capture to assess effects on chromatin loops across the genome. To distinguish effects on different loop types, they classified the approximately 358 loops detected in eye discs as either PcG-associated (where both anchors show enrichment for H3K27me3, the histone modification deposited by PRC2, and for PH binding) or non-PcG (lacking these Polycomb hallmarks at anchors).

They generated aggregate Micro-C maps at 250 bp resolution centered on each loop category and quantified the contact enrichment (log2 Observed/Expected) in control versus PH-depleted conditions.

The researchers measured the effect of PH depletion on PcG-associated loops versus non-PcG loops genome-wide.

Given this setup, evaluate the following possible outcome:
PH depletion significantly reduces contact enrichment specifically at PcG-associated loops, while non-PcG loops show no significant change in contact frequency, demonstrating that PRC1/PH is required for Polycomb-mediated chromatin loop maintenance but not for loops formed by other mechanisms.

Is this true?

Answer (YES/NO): NO